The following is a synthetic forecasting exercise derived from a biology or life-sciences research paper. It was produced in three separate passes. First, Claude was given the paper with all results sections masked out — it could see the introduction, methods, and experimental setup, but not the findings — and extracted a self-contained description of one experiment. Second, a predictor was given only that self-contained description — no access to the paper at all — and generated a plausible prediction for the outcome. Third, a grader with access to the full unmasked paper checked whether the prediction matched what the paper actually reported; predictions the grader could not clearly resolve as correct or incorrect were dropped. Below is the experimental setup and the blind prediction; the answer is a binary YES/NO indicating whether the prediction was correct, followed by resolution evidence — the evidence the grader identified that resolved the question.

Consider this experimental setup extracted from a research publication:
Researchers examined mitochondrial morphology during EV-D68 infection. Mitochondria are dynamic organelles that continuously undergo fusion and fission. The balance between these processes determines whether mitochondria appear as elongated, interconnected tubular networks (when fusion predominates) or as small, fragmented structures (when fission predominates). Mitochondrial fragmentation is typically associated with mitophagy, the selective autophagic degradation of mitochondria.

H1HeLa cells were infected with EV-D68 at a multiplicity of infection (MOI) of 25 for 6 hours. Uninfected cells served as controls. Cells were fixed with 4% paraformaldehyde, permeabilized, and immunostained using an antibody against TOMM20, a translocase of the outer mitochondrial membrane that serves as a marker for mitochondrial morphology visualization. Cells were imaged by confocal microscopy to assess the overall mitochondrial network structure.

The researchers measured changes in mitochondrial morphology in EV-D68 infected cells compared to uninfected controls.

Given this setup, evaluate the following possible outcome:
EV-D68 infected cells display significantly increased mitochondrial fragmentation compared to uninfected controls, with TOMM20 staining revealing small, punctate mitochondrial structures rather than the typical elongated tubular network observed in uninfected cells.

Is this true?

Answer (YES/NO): YES